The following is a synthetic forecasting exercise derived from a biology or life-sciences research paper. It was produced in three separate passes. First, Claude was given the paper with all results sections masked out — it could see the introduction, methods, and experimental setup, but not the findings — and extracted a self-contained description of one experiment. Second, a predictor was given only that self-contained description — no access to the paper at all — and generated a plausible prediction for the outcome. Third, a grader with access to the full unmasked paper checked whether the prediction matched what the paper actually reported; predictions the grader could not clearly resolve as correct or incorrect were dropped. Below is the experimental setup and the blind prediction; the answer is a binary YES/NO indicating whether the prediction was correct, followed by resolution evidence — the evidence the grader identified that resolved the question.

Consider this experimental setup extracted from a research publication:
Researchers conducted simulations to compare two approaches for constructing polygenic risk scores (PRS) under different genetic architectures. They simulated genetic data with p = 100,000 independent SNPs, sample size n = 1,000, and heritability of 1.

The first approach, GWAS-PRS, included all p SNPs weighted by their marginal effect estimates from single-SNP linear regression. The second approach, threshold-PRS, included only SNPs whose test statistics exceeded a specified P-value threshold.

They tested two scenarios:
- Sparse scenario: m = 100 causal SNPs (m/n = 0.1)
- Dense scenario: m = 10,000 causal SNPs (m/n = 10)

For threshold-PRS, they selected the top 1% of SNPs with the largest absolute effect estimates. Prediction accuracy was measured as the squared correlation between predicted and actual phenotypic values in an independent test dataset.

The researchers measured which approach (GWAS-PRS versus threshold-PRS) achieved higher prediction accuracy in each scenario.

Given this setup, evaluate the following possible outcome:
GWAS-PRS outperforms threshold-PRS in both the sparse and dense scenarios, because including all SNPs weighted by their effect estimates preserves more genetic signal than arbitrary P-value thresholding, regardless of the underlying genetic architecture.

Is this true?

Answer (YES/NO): NO